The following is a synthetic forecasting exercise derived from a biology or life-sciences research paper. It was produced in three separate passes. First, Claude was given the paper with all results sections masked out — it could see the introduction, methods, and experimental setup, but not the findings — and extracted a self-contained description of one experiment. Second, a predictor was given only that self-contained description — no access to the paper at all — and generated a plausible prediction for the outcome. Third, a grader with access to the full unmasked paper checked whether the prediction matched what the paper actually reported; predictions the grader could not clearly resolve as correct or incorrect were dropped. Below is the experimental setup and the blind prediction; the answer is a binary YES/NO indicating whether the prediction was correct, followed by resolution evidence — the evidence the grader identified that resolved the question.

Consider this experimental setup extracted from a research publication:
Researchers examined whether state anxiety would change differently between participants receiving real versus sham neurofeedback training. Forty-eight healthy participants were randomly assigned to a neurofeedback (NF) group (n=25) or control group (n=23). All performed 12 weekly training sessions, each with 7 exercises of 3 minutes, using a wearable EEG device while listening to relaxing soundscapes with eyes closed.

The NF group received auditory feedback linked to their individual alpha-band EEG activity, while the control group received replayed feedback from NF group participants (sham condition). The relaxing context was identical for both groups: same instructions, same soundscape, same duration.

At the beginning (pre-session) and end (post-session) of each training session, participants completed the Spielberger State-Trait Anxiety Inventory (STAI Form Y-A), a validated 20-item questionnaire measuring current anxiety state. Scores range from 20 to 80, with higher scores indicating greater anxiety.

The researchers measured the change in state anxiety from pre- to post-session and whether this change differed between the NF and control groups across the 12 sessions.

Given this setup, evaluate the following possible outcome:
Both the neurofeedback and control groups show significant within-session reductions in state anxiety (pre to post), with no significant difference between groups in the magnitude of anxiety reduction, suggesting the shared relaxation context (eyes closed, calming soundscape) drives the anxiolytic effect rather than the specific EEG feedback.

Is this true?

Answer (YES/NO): YES